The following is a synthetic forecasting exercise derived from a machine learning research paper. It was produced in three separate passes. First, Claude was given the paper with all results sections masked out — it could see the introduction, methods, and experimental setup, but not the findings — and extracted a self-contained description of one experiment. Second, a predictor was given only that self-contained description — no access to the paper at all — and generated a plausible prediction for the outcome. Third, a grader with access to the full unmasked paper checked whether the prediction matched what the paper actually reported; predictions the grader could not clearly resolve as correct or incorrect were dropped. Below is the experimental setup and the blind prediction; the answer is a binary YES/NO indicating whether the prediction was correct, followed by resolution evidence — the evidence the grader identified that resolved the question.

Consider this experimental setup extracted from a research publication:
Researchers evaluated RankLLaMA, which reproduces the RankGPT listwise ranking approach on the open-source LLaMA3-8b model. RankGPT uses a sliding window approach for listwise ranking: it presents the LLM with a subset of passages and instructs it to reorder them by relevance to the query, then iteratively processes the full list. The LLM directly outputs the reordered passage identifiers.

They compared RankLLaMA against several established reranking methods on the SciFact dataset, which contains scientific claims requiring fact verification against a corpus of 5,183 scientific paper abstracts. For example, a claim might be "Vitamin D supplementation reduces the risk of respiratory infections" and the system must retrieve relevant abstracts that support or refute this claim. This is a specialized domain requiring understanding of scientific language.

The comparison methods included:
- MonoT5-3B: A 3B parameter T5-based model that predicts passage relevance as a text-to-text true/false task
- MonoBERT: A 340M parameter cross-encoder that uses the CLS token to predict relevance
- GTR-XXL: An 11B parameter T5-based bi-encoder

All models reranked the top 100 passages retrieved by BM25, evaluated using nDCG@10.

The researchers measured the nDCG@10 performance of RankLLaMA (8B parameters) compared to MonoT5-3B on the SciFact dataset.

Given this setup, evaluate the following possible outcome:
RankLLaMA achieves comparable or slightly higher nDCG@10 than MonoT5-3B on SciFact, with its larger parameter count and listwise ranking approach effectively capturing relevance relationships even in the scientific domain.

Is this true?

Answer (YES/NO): NO